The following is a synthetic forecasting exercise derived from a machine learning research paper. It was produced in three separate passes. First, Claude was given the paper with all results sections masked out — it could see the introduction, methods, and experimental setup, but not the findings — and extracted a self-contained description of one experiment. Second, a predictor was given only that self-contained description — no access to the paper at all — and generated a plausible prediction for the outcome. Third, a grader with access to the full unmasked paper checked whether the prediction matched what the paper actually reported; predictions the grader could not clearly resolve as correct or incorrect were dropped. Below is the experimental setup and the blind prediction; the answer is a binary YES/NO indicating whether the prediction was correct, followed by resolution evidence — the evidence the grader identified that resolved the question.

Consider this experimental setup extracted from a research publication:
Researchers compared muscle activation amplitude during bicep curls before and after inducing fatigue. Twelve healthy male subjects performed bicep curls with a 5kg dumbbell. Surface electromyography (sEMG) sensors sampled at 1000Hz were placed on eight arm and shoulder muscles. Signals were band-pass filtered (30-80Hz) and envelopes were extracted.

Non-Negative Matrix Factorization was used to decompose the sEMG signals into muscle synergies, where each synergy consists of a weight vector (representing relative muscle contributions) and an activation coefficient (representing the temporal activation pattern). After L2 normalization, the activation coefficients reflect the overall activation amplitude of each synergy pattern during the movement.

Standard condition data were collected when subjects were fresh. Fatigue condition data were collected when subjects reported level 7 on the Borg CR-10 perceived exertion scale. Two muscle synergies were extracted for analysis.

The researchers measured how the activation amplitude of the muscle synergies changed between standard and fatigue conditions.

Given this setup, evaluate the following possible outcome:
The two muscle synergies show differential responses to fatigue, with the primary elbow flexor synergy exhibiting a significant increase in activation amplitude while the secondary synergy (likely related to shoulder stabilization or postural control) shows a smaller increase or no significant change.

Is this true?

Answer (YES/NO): NO